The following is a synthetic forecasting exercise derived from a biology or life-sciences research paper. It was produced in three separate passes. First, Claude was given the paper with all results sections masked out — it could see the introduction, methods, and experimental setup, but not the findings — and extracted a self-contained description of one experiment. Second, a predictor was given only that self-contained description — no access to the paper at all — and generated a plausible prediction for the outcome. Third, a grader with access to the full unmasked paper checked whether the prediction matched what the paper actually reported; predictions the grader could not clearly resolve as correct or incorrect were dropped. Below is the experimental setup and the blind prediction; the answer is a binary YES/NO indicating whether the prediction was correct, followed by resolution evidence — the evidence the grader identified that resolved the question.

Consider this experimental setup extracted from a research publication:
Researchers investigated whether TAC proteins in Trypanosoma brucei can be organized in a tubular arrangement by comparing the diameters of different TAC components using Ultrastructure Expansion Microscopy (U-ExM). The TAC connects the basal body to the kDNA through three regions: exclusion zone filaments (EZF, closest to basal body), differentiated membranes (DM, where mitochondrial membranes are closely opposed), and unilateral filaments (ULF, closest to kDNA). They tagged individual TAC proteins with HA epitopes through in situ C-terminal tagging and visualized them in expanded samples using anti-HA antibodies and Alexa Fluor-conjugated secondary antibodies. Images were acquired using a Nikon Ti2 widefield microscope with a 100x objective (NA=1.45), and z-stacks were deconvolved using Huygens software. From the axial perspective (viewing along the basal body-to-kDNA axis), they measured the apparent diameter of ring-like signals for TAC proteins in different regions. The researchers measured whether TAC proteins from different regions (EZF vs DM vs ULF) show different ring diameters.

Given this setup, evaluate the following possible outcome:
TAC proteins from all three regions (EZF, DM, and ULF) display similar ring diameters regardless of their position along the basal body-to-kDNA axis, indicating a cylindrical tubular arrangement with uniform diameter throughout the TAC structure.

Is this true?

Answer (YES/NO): NO